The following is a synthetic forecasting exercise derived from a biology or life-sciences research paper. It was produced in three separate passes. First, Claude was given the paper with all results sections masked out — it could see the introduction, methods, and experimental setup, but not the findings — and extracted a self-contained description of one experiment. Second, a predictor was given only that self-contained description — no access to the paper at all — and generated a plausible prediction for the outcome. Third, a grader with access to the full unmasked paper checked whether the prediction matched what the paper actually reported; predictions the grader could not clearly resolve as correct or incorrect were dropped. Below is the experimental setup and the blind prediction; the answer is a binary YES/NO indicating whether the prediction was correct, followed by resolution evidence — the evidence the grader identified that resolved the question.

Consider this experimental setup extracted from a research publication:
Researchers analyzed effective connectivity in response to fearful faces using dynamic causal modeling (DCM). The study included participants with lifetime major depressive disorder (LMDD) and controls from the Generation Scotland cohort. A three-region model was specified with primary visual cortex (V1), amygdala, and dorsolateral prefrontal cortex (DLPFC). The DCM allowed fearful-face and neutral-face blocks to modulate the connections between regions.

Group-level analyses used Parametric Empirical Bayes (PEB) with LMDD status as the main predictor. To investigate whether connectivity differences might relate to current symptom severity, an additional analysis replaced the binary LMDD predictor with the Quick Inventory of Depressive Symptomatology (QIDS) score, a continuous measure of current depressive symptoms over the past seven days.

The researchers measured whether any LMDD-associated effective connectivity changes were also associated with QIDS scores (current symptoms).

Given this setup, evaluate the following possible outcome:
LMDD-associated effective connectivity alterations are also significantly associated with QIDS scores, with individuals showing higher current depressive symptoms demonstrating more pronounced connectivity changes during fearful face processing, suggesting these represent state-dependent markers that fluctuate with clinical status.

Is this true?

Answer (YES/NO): NO